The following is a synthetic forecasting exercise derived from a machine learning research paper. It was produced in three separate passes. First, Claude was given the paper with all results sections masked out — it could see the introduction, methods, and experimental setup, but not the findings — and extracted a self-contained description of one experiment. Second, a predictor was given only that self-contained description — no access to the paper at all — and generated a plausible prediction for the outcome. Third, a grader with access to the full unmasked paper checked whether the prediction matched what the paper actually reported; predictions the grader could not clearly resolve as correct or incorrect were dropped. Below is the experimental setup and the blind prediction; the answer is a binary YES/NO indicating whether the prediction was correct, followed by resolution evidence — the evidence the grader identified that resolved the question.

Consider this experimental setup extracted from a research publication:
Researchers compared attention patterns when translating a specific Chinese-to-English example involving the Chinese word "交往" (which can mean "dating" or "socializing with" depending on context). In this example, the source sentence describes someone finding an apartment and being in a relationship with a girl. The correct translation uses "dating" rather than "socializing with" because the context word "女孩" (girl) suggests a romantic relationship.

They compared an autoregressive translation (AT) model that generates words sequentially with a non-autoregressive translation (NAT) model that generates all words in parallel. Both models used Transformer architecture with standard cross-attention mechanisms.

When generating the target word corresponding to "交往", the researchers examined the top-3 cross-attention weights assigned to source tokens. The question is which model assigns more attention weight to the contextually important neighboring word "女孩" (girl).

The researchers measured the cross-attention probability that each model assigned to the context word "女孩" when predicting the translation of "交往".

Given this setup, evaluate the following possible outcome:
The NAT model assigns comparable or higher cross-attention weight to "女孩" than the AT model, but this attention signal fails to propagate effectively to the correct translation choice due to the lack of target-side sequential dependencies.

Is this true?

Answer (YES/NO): NO